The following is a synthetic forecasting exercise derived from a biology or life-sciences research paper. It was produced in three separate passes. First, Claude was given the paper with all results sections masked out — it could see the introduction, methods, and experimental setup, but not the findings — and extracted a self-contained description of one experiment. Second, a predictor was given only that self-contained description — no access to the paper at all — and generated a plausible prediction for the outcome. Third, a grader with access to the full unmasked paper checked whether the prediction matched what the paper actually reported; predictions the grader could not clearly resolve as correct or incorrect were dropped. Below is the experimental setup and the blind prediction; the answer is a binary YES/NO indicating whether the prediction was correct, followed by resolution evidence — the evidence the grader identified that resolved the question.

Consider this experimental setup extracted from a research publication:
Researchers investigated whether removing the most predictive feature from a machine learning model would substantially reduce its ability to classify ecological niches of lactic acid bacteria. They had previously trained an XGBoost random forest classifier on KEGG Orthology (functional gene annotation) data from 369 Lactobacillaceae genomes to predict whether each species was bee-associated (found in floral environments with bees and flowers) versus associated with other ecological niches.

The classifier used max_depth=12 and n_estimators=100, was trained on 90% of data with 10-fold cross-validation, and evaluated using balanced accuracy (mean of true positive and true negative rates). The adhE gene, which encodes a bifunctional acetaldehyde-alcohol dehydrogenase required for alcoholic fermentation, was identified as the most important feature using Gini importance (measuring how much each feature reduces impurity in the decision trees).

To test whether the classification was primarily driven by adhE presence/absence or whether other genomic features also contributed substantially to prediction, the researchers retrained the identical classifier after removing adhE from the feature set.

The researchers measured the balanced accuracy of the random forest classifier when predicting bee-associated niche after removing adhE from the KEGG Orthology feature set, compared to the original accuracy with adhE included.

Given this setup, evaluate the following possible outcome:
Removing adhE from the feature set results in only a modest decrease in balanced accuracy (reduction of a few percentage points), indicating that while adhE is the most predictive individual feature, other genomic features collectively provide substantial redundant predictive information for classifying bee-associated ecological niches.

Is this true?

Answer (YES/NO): NO